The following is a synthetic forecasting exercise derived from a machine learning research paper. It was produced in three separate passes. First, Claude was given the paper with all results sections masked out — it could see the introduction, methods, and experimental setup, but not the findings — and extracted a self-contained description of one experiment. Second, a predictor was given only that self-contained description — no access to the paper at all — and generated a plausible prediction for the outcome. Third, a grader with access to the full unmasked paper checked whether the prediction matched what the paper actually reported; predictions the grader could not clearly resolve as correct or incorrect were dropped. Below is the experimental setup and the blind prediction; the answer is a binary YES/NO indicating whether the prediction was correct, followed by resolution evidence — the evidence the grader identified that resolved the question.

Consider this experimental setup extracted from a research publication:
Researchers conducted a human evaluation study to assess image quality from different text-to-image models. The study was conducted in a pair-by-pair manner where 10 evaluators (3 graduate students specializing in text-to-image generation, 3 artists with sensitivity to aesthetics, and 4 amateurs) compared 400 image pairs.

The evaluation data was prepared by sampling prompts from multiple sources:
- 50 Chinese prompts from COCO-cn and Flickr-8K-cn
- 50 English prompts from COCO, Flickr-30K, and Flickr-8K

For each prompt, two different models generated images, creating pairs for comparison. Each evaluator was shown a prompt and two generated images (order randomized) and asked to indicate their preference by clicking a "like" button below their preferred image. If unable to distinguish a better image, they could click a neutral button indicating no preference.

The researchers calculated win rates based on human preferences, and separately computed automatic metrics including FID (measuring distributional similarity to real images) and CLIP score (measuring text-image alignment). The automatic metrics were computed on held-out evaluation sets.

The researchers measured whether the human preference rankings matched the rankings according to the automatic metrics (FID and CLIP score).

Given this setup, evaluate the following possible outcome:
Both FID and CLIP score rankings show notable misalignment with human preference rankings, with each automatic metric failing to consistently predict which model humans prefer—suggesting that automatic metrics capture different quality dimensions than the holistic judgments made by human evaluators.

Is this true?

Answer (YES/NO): YES